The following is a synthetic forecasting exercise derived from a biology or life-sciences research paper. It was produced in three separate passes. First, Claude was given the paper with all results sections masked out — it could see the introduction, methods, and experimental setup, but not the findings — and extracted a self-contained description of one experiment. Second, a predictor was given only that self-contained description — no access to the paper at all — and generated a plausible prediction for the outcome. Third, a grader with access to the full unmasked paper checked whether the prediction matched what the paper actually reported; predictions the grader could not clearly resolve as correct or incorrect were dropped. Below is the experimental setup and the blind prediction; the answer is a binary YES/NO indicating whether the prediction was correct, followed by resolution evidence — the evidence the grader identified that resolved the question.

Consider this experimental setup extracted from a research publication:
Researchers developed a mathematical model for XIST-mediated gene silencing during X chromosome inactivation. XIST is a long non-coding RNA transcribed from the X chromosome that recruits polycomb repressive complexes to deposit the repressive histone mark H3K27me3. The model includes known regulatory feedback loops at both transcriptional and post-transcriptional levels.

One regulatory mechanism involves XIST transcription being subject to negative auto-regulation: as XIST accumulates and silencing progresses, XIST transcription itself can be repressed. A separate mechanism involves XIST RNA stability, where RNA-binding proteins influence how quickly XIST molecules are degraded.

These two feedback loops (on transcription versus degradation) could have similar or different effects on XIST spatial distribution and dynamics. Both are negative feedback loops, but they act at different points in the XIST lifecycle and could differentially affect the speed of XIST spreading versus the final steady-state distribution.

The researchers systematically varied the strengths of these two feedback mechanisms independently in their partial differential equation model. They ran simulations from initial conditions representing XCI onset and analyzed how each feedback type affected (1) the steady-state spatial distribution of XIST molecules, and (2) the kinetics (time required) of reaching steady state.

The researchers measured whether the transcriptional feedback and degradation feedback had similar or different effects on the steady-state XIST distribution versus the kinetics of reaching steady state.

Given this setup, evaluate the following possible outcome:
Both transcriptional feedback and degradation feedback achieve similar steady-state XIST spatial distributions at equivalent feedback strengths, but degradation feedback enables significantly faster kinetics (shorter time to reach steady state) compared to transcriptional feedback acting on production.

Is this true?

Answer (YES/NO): NO